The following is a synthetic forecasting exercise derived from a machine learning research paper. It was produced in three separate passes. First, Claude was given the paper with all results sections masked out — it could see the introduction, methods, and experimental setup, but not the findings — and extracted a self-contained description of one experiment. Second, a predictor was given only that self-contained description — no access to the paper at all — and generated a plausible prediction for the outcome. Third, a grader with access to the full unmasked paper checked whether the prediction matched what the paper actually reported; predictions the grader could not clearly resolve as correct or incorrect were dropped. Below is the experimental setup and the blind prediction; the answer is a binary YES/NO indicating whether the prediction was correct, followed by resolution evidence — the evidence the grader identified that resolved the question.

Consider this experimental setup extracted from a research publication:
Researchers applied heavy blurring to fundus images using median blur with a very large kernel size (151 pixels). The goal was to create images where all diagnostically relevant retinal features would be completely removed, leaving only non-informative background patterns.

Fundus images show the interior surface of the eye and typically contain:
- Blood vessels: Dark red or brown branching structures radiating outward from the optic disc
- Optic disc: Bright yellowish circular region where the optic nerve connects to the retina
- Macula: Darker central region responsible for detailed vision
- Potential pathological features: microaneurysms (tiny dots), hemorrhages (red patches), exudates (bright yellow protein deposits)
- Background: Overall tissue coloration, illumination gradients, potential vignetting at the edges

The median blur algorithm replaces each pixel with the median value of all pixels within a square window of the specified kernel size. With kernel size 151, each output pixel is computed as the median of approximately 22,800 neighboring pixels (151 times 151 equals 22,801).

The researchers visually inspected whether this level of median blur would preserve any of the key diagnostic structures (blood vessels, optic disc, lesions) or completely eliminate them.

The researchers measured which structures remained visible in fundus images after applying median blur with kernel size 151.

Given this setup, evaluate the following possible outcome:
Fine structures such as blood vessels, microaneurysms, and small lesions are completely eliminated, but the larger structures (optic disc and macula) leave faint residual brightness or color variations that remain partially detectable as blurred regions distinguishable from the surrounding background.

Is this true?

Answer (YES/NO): NO